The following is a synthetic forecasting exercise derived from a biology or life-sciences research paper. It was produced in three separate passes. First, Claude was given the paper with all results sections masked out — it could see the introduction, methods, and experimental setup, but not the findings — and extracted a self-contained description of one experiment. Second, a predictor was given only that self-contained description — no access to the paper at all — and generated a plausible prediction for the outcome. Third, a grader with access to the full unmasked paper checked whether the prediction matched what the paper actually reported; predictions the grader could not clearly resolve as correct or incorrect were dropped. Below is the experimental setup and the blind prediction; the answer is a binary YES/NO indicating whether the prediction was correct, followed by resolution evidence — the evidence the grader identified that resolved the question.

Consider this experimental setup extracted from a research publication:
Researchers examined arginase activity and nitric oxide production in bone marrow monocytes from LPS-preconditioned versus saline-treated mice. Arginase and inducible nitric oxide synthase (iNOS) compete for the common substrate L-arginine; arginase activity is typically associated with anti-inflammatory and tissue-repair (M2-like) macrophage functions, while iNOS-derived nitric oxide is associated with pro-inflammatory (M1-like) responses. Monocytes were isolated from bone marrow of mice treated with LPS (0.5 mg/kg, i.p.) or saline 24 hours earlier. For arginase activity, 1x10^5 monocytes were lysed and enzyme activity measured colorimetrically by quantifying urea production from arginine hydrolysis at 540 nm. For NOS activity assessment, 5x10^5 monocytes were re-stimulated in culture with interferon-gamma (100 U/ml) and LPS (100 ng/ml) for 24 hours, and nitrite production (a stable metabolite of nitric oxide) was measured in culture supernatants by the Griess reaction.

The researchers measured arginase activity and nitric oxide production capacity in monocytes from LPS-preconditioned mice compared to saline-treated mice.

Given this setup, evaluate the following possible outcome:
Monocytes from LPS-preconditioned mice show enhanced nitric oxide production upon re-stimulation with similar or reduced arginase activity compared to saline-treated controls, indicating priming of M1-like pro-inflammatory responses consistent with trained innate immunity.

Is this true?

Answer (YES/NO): NO